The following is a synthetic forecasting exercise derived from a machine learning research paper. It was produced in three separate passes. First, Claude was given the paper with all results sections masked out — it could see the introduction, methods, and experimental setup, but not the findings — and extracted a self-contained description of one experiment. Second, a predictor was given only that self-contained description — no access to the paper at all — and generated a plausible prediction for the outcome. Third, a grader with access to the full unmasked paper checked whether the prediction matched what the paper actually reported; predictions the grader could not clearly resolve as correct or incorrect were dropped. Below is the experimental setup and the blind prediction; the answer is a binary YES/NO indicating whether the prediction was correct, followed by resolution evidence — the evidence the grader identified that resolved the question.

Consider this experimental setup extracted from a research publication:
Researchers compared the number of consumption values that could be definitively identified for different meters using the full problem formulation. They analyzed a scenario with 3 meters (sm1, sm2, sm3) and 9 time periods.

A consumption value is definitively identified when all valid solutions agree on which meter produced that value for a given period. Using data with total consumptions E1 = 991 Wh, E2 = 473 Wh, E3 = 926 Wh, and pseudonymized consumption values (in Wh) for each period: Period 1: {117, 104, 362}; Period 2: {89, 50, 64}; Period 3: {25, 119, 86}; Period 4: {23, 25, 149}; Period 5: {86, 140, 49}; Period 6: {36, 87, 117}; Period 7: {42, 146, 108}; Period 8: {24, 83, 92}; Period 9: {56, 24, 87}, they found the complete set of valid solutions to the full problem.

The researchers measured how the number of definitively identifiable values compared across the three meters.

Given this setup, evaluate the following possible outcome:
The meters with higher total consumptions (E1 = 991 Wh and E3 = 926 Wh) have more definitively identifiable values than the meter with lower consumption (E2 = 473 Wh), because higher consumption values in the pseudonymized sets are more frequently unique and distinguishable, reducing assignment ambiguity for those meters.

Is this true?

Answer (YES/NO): NO